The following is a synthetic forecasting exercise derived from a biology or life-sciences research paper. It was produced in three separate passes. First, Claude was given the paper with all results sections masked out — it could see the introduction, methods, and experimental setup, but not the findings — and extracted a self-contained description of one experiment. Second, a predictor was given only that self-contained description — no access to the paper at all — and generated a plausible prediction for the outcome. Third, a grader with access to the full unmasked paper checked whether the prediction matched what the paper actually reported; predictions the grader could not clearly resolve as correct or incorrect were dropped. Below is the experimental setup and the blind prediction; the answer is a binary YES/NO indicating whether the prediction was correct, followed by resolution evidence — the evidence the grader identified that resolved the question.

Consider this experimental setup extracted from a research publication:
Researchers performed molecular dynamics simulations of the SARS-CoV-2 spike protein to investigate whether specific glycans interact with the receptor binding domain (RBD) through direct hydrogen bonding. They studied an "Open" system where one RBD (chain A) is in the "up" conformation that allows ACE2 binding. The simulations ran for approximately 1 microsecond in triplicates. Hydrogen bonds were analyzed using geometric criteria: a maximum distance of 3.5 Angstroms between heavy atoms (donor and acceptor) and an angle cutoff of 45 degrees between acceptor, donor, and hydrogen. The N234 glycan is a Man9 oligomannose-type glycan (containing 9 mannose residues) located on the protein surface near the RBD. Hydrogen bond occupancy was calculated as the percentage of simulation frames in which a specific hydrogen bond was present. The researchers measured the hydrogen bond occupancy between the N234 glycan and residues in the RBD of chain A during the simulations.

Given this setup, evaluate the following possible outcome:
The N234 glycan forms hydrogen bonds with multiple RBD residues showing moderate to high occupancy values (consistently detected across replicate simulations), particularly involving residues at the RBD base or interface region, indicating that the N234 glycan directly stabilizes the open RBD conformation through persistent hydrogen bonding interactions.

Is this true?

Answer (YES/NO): NO